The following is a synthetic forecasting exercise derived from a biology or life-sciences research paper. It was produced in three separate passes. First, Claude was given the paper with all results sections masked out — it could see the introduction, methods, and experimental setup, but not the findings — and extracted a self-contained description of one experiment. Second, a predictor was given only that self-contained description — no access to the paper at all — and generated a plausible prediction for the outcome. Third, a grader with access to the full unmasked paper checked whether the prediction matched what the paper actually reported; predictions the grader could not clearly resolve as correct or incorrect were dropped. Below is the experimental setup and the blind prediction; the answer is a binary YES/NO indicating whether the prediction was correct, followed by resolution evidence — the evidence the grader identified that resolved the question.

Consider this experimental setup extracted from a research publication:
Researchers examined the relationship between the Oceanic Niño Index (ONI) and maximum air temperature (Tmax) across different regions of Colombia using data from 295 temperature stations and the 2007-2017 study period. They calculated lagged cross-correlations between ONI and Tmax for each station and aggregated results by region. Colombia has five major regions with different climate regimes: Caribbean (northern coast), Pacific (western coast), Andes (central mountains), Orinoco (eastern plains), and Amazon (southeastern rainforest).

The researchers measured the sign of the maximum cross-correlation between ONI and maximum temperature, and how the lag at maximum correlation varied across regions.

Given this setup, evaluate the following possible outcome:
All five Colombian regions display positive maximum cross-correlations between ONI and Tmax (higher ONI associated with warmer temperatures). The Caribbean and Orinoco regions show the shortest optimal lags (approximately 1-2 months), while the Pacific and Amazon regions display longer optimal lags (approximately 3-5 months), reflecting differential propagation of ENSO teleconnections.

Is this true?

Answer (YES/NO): NO